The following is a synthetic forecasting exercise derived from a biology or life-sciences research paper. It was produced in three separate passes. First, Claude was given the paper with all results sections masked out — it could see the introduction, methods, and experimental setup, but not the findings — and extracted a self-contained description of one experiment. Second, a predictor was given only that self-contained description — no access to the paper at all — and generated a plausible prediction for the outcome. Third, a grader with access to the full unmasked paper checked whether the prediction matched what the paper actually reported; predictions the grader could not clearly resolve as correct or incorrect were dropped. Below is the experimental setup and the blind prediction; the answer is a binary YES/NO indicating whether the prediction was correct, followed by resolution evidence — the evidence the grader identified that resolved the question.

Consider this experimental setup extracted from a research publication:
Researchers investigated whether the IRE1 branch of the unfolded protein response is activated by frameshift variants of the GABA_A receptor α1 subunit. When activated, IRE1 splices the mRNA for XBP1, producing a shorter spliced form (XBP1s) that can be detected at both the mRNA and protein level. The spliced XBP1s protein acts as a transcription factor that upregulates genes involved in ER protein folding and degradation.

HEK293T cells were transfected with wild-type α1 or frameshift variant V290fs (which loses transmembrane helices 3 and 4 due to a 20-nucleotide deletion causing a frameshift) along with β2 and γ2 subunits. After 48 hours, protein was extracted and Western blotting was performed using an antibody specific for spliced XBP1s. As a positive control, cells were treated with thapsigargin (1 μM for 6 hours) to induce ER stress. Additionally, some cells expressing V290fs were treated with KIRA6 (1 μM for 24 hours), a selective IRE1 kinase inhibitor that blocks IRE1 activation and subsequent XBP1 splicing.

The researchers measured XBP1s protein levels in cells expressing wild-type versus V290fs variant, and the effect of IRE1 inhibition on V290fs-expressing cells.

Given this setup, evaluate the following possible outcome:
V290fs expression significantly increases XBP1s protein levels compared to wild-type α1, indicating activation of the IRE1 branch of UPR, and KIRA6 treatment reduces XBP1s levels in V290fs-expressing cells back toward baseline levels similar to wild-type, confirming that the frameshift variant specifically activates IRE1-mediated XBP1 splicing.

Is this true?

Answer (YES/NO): NO